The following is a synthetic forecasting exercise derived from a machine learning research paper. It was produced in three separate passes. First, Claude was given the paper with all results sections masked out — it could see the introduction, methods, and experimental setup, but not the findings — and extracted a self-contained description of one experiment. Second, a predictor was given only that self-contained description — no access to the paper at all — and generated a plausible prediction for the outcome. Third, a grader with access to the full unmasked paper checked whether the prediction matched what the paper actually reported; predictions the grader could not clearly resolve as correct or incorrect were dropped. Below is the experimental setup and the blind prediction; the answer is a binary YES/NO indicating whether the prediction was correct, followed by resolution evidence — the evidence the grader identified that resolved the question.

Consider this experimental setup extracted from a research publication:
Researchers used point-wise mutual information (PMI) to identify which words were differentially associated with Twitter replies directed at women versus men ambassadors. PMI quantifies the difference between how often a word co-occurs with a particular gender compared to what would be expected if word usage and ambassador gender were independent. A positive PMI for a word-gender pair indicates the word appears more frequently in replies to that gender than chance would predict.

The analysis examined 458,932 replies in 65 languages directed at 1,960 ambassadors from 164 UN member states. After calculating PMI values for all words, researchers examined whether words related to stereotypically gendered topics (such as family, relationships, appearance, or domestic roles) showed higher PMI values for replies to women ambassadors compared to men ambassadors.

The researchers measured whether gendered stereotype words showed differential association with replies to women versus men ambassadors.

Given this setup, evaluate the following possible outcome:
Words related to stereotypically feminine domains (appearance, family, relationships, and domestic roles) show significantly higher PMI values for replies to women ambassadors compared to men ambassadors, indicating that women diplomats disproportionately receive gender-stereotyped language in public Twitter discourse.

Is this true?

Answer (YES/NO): NO